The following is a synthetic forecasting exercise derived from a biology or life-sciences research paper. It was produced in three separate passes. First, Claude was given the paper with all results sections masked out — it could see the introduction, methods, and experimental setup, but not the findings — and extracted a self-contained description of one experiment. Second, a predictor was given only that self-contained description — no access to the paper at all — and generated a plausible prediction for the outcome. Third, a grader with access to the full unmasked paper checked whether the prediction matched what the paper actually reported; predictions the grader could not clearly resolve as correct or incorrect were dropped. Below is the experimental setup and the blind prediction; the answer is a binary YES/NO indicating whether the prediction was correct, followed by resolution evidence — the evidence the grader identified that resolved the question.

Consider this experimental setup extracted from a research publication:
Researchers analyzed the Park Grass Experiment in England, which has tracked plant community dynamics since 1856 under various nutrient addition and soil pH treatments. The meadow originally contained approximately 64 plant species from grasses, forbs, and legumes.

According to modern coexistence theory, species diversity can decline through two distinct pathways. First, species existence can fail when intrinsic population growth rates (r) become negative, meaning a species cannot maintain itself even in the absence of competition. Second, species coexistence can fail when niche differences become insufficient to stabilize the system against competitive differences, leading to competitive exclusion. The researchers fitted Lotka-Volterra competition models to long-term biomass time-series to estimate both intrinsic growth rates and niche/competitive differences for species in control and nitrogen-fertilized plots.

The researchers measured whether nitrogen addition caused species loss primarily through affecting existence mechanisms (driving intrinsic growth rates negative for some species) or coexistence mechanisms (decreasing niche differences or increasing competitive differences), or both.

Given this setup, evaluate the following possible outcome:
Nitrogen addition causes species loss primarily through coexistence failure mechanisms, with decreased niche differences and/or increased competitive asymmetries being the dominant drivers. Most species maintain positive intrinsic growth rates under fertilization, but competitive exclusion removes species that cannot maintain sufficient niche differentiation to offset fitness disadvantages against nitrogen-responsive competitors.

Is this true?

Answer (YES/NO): NO